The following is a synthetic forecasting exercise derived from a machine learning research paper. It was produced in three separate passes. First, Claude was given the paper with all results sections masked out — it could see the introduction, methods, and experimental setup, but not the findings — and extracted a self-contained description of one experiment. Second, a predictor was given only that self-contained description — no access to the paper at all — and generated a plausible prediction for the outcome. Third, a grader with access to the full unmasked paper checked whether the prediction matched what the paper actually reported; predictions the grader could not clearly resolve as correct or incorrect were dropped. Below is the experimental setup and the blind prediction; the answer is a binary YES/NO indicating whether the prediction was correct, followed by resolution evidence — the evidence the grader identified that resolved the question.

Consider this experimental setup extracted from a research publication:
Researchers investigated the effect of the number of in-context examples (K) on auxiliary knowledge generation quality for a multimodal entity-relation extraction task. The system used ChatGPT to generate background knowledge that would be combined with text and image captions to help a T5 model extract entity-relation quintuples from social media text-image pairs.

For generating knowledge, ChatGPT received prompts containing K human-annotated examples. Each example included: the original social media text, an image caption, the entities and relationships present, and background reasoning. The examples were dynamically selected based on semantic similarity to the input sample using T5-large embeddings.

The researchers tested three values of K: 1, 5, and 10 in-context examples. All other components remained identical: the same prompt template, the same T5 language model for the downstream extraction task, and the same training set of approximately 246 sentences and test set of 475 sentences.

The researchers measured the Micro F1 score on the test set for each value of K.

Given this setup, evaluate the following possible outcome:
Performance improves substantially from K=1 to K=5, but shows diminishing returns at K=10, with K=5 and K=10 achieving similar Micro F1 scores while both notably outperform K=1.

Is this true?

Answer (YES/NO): NO